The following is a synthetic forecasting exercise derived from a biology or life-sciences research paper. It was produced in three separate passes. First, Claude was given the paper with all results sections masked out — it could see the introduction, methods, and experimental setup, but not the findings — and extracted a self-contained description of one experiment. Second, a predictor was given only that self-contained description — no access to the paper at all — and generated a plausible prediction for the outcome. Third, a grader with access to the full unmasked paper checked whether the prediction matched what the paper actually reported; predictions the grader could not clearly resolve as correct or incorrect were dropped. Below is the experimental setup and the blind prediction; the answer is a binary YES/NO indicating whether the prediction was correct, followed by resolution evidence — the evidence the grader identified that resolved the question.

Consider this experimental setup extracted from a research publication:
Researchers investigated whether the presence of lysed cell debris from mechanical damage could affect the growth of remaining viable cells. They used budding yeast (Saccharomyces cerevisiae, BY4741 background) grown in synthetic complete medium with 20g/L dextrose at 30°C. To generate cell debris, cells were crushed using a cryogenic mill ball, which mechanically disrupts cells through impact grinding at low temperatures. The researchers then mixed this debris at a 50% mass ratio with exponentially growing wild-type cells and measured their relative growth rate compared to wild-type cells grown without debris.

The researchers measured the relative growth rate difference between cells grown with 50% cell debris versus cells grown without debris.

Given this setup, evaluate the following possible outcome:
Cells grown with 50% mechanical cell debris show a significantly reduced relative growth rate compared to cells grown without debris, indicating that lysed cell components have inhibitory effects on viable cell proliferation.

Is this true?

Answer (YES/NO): NO